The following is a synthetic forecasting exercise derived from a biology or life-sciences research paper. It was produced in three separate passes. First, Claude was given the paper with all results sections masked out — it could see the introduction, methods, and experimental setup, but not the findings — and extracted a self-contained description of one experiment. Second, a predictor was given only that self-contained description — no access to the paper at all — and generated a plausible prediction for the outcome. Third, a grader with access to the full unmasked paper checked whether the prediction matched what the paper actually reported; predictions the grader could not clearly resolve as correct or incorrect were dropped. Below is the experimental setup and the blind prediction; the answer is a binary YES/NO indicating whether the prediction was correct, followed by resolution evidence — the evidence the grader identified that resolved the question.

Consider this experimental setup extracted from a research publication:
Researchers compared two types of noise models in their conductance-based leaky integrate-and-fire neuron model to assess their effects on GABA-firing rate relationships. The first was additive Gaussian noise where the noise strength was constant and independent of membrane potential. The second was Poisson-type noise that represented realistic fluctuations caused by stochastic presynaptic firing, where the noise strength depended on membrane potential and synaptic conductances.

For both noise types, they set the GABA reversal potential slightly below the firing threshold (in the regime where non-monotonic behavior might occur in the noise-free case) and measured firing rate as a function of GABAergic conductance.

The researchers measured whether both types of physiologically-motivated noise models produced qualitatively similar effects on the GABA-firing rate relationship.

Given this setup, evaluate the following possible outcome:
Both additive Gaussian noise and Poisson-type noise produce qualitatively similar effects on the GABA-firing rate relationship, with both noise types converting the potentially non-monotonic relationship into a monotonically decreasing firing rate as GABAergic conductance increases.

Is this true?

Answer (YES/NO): NO